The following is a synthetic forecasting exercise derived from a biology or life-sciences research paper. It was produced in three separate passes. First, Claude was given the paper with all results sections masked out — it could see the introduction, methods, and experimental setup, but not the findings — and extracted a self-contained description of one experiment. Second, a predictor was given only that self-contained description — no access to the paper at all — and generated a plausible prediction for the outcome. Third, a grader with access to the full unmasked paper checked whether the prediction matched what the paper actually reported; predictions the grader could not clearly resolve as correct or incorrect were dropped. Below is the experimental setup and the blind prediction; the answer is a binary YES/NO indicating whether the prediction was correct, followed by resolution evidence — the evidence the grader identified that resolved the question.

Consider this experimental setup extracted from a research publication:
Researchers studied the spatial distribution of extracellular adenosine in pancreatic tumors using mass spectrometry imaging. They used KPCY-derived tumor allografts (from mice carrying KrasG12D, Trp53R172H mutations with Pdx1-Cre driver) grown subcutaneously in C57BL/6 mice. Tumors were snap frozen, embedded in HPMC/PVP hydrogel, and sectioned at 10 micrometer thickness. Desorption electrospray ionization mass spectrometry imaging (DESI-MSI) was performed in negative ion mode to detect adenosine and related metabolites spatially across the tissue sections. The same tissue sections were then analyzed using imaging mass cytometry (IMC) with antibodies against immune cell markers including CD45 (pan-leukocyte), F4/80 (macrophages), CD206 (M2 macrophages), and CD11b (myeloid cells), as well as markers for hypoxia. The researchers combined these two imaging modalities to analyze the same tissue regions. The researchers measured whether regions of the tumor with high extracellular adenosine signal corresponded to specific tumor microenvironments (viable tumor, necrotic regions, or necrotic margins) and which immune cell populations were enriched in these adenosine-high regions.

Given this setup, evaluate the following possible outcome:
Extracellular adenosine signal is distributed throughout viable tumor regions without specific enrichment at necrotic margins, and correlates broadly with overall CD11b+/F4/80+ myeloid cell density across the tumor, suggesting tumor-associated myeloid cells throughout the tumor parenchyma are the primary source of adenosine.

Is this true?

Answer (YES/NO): NO